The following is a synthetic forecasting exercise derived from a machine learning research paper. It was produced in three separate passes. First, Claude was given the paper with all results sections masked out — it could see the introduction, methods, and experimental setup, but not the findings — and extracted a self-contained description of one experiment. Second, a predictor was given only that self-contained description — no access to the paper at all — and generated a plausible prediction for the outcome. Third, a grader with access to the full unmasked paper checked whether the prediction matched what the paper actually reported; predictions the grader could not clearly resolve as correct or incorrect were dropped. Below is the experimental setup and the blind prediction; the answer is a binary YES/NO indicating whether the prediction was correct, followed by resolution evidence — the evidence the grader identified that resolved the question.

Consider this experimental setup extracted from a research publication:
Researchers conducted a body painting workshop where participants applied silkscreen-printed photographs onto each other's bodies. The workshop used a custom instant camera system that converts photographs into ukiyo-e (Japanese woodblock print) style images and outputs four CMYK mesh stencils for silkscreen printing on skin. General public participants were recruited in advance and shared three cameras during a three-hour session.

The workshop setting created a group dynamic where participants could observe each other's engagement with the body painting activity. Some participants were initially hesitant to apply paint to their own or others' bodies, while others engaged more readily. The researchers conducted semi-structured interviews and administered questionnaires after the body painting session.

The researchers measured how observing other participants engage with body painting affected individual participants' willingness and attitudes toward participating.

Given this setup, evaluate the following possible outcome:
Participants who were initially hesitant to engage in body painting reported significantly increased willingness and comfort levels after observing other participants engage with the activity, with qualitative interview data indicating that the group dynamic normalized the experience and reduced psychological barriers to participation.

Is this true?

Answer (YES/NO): YES